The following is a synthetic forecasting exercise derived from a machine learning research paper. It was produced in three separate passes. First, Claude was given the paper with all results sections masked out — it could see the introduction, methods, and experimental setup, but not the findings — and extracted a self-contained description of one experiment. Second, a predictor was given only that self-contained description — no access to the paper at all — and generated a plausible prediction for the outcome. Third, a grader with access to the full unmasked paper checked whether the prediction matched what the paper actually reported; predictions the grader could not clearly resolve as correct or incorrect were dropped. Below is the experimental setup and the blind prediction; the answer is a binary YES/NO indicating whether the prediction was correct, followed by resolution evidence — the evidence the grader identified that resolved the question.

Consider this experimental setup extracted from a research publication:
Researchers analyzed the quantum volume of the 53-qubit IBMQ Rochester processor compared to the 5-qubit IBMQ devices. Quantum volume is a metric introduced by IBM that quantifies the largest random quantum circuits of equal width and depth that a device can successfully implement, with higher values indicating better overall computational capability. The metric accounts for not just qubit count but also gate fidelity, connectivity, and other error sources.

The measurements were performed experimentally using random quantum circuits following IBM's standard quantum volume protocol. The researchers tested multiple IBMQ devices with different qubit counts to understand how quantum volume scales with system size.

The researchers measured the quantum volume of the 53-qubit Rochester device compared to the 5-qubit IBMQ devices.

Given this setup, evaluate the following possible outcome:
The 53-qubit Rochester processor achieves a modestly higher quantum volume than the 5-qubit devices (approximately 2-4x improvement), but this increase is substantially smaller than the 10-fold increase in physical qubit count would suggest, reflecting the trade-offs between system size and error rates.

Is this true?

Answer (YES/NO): NO